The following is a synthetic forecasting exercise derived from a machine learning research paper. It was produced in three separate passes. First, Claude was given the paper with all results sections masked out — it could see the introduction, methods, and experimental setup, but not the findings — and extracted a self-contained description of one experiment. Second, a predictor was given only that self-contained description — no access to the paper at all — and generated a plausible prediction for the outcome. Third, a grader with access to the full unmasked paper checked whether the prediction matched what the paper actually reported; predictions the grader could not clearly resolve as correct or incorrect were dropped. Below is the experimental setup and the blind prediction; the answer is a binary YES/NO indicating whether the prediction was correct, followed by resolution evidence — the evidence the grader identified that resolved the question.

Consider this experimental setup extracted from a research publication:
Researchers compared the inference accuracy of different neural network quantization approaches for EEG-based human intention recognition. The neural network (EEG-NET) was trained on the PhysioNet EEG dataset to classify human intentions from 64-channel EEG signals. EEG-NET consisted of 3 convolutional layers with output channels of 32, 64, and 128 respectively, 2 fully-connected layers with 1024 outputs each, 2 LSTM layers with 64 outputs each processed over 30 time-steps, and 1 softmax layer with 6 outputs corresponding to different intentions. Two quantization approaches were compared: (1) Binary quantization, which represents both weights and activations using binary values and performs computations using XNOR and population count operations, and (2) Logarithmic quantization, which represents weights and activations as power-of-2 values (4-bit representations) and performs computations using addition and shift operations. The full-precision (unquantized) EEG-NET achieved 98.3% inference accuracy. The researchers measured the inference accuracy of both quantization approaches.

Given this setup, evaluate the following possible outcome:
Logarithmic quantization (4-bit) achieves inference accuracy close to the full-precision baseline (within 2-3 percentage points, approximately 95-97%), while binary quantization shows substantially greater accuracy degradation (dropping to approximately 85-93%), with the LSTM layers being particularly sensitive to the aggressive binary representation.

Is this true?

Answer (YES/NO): NO